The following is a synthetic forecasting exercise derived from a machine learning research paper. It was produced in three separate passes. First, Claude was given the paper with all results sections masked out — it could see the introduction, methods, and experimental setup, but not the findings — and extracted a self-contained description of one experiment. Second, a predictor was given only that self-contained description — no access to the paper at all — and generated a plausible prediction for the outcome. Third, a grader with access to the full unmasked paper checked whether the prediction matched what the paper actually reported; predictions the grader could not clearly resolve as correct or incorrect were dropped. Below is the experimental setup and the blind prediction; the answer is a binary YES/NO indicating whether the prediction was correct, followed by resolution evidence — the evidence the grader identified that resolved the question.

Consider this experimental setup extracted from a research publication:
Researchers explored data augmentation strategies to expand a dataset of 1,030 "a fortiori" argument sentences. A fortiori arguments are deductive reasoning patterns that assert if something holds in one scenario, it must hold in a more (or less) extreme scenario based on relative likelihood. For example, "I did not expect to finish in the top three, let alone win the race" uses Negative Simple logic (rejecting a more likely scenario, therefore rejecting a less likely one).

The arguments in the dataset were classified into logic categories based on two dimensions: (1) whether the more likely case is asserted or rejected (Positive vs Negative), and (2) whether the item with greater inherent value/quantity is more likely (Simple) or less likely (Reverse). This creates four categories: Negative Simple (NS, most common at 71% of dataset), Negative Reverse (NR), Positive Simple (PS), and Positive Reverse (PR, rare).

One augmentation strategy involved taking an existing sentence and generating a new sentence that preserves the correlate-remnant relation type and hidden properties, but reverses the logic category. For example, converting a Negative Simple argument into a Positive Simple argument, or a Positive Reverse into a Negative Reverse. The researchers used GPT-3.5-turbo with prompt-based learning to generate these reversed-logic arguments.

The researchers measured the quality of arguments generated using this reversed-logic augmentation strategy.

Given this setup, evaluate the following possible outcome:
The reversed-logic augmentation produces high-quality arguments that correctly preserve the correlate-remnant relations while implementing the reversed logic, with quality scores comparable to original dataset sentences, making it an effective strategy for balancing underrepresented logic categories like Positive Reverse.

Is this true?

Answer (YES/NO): NO